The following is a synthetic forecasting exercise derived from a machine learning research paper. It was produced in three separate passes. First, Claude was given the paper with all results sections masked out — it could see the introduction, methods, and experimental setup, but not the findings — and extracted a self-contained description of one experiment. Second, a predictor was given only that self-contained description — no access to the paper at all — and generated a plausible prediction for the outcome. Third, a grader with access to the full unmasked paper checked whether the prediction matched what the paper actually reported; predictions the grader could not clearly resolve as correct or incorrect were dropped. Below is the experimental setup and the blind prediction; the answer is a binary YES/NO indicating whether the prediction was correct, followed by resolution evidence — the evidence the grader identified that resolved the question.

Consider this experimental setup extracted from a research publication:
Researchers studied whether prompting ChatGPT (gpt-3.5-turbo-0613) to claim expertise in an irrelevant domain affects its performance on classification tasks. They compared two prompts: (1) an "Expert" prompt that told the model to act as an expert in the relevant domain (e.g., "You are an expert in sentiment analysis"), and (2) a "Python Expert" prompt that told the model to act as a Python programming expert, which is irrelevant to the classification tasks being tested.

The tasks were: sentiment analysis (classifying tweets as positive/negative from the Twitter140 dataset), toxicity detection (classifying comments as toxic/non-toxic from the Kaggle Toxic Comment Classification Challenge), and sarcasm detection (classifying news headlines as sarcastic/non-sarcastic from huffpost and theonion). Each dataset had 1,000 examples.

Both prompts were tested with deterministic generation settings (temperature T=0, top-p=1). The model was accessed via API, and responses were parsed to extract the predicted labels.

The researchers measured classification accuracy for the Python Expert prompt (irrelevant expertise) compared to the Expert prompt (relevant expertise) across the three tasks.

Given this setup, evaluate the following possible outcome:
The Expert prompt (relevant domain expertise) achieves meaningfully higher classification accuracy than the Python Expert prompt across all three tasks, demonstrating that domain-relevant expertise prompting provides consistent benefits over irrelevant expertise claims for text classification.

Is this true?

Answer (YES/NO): YES